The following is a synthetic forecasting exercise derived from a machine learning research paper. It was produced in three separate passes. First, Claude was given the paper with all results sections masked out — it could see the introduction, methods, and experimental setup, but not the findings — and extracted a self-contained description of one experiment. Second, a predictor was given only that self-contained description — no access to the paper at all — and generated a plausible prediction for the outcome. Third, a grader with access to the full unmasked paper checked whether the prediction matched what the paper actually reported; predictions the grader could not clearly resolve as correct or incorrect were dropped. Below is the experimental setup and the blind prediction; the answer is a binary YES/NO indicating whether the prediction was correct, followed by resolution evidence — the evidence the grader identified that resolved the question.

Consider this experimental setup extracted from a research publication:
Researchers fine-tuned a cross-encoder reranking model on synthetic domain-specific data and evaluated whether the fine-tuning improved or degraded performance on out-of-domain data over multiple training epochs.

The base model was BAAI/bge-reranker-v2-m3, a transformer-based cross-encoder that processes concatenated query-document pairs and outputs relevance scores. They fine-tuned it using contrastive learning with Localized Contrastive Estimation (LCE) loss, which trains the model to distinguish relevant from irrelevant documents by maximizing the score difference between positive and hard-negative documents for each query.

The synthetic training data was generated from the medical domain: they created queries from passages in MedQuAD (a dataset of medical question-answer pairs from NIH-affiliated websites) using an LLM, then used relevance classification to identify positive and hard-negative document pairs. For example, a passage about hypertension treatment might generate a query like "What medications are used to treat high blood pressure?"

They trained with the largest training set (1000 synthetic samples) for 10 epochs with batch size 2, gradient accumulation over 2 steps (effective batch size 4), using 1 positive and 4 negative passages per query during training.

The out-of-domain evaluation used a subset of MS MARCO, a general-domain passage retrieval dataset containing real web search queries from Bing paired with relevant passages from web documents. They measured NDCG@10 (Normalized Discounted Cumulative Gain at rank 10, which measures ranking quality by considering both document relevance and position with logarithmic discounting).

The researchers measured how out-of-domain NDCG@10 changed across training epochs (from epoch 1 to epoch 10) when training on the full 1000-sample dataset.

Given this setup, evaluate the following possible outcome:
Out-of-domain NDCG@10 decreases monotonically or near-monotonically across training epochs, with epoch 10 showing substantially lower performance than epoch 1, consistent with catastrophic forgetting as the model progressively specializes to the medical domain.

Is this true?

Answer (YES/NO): NO